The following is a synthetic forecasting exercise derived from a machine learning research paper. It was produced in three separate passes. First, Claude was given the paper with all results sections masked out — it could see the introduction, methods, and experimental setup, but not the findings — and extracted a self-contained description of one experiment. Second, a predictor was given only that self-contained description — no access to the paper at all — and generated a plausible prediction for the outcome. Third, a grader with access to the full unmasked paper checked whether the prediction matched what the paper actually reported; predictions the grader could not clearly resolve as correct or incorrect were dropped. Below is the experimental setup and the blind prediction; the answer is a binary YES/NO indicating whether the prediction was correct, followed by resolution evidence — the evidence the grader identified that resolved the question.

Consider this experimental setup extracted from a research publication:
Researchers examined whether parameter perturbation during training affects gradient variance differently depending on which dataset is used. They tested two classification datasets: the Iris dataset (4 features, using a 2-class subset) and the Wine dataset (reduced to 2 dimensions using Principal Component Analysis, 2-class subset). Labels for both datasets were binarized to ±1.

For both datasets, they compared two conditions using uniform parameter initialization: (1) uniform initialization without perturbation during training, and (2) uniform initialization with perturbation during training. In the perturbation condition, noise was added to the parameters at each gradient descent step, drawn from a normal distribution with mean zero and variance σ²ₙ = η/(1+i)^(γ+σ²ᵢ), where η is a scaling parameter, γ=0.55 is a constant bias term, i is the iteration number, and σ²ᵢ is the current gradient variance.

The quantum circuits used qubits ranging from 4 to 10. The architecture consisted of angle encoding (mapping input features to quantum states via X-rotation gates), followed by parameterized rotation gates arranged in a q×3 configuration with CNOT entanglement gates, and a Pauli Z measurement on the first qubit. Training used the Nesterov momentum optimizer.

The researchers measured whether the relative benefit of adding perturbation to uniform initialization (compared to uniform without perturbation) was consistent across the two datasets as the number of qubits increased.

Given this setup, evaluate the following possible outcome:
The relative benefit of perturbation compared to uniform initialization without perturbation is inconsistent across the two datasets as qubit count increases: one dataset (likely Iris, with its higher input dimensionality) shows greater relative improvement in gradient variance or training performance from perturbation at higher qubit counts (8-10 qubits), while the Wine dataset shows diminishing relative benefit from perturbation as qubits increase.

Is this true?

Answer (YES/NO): NO